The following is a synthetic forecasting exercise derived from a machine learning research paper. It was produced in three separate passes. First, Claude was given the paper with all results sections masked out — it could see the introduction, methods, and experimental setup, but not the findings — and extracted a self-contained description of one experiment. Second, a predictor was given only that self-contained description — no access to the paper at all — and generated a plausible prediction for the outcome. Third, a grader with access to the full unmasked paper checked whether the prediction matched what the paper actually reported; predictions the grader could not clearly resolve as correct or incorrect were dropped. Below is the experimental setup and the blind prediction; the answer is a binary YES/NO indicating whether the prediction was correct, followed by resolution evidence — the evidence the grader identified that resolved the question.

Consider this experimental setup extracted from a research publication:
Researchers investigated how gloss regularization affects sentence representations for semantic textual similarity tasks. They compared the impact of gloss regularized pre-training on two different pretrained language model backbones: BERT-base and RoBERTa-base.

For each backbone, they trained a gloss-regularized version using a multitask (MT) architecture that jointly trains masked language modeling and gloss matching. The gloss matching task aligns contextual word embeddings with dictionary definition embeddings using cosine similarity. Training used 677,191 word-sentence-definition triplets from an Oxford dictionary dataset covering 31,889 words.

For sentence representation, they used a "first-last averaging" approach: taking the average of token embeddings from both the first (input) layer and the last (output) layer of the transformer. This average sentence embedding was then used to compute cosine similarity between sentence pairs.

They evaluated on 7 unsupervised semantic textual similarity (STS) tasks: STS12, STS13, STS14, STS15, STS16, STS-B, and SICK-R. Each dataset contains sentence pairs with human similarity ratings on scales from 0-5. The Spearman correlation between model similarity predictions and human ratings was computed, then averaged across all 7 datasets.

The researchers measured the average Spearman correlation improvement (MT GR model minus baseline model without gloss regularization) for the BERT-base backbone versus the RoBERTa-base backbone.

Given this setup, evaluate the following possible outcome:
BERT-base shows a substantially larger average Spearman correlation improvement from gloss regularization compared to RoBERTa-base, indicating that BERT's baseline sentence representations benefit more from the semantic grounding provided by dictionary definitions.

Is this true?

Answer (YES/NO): NO